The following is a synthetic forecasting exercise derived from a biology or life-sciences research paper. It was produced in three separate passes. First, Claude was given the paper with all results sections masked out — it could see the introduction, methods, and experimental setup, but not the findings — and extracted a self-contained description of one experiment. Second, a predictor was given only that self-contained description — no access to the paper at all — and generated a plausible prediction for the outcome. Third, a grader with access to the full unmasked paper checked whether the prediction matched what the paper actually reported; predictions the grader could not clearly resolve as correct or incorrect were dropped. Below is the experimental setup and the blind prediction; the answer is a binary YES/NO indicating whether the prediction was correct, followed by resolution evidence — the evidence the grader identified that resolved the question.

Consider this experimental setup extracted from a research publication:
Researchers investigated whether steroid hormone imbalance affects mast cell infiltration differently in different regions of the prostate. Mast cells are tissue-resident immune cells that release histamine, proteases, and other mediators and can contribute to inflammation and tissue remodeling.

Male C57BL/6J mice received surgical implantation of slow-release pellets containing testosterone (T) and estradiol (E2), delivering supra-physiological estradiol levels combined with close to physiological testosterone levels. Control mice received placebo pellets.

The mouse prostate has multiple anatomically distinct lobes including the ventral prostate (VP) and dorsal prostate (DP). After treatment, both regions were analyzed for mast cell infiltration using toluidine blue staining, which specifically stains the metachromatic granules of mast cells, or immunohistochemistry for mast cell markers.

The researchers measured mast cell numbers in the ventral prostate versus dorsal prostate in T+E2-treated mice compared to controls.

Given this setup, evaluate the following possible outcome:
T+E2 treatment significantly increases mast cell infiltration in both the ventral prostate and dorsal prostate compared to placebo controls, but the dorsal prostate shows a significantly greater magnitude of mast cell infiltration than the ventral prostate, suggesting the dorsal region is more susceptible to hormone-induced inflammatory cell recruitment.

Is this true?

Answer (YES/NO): NO